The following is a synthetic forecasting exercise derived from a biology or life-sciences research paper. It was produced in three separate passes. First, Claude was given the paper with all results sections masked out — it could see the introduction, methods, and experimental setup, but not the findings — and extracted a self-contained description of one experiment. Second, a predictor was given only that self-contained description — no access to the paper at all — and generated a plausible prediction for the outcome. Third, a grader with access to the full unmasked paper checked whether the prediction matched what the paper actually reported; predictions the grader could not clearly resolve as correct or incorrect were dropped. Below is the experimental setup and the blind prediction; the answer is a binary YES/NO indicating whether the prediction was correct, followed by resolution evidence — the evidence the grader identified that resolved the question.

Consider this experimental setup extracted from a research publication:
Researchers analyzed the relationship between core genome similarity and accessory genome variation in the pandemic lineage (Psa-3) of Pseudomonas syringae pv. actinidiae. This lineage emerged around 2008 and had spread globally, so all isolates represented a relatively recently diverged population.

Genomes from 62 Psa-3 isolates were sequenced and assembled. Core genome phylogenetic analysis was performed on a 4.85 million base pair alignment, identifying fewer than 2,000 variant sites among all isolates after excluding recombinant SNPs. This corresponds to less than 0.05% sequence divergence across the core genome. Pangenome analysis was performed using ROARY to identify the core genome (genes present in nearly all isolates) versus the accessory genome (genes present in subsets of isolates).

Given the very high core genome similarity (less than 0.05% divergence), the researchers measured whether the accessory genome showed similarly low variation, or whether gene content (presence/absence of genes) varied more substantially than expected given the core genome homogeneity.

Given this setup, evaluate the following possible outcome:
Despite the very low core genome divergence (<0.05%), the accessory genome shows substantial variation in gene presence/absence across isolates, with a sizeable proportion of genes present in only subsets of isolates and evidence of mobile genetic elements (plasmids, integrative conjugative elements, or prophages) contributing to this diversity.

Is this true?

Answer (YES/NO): YES